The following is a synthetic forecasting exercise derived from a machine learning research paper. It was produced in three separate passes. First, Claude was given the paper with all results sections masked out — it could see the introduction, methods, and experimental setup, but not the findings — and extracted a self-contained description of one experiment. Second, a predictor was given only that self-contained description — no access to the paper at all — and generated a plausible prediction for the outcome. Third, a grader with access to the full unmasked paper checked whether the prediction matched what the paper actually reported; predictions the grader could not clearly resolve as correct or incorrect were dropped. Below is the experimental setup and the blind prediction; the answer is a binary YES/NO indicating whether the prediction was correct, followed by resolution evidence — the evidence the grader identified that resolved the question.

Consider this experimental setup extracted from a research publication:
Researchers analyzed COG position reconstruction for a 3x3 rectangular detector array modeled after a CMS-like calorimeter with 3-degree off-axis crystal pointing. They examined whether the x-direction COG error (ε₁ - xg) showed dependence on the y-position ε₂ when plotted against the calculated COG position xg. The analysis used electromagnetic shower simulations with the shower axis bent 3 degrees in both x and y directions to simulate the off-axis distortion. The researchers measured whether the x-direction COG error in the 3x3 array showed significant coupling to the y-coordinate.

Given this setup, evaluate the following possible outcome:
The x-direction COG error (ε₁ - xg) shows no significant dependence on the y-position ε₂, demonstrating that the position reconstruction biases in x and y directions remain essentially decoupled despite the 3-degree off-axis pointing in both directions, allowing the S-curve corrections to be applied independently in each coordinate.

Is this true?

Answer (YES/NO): YES